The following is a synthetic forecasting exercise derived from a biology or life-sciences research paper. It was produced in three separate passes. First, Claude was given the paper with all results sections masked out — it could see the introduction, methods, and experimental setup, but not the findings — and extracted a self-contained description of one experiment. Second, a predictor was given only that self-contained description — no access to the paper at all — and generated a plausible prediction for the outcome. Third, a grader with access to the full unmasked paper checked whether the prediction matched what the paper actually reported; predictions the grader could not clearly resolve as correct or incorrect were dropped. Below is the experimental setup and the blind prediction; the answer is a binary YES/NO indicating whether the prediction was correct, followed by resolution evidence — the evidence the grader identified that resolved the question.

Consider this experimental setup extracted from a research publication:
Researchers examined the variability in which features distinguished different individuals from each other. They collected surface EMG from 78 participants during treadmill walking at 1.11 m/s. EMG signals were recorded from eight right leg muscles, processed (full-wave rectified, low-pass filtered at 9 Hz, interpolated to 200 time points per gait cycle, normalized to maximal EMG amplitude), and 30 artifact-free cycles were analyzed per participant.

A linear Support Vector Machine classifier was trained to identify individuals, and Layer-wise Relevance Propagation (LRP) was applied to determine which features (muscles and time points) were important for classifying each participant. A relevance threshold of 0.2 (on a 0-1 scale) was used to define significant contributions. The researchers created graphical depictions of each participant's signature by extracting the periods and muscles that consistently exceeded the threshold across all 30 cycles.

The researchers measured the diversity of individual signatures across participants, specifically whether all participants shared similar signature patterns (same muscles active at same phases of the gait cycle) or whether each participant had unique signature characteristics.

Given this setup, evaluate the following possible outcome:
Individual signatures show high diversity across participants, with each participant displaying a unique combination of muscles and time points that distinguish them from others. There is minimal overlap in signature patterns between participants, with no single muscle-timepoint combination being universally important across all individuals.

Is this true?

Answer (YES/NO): YES